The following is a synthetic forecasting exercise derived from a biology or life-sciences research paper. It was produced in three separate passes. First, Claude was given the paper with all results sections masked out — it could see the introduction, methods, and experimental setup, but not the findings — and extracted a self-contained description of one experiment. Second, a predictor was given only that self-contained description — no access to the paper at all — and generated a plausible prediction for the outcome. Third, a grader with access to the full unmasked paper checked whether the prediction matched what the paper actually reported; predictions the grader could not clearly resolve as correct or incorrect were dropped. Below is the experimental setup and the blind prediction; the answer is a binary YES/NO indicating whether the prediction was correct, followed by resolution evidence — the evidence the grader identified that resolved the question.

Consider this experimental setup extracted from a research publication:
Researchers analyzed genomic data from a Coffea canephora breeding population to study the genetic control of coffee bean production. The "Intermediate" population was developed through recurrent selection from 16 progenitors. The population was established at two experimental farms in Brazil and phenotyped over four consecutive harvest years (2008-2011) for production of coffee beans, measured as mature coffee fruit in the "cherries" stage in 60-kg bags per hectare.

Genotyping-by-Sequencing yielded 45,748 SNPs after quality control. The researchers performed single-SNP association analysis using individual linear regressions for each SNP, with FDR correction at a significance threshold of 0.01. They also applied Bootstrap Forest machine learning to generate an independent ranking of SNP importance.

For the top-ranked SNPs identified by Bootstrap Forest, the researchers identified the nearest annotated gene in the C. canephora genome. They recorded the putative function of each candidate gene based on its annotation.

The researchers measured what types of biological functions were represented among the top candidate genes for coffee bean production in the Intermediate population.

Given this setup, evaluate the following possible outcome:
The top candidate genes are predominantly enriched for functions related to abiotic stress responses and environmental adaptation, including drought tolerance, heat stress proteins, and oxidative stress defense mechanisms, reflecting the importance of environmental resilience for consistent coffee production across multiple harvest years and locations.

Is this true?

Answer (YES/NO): NO